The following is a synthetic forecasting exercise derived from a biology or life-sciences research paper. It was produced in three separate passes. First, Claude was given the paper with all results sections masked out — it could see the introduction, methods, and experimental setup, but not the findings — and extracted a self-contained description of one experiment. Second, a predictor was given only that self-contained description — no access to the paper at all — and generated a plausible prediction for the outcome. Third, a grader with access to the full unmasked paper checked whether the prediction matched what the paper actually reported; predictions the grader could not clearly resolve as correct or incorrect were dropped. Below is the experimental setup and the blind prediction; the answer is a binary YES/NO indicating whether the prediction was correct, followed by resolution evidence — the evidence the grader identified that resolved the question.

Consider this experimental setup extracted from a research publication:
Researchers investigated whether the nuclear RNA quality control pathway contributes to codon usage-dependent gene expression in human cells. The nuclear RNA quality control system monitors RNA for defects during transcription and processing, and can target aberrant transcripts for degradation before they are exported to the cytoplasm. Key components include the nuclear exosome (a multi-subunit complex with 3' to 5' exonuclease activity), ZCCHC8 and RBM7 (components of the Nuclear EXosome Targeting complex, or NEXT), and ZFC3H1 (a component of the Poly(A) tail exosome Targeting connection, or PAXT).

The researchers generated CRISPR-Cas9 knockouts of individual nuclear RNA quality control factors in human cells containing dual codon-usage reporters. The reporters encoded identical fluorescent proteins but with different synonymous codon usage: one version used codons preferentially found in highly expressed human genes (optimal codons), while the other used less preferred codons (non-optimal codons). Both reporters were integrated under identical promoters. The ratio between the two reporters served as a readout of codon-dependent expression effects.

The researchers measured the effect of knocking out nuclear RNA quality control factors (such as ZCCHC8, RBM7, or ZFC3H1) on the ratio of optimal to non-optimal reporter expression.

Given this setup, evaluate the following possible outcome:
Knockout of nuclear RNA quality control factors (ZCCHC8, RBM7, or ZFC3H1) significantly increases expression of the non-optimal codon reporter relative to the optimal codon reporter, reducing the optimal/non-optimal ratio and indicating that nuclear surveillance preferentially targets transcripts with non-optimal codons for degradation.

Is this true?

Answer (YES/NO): YES